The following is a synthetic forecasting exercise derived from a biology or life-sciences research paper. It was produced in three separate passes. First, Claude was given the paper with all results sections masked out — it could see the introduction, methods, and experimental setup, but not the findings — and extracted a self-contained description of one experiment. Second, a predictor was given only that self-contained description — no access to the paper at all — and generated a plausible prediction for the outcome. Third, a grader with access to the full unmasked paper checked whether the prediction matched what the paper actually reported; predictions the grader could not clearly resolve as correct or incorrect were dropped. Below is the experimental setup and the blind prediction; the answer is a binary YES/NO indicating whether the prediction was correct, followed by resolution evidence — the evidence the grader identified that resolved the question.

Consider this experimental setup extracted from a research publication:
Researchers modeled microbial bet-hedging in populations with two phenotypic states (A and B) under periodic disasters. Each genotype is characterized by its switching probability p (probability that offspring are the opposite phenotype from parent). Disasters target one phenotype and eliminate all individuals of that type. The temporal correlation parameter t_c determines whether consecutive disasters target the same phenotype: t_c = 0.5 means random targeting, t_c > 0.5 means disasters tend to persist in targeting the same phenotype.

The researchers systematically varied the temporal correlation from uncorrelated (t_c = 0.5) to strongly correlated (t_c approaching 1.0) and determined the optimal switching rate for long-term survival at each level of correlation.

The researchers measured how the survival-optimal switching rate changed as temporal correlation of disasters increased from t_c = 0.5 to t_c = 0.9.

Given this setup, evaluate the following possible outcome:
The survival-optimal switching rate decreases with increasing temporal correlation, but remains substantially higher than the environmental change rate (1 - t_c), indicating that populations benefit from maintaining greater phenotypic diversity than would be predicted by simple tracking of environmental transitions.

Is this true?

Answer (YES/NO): NO